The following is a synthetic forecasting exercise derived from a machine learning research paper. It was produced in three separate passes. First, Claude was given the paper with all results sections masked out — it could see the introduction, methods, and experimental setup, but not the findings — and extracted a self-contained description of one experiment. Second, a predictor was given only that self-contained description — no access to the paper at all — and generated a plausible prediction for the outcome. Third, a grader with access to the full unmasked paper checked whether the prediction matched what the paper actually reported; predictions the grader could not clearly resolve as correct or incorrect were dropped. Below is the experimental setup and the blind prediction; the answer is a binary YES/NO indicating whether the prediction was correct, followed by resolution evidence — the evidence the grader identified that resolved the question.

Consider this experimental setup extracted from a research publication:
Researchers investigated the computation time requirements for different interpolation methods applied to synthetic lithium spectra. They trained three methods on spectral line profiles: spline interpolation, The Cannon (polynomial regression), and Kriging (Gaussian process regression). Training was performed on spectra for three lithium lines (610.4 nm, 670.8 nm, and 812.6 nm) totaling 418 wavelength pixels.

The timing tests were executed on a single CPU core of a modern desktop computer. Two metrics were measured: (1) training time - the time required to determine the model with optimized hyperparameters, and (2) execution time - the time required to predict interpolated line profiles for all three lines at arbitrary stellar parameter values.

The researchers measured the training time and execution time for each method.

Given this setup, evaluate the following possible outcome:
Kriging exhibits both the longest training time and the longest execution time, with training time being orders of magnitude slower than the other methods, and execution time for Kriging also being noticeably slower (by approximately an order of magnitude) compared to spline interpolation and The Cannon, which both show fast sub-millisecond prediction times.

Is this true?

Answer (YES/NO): NO